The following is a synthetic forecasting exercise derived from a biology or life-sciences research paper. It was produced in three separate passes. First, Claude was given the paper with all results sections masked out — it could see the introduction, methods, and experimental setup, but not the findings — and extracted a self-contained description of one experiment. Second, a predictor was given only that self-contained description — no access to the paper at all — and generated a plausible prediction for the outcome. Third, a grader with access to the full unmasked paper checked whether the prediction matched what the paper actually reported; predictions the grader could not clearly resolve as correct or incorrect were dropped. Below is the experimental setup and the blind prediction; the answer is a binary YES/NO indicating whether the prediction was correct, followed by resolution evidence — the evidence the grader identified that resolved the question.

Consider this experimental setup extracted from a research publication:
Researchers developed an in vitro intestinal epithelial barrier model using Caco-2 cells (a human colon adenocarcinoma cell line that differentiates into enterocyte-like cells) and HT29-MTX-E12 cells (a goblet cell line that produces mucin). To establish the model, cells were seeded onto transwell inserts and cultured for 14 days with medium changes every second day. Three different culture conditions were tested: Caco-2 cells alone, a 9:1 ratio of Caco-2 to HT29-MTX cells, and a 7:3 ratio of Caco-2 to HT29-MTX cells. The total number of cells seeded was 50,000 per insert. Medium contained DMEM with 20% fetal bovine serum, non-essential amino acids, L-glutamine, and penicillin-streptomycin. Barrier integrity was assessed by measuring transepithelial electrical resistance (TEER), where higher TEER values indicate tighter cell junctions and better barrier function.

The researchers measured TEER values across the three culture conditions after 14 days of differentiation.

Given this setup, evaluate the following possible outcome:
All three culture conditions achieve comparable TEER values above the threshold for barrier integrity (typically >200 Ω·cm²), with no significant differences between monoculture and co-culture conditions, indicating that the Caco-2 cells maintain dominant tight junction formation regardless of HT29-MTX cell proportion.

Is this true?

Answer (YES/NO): NO